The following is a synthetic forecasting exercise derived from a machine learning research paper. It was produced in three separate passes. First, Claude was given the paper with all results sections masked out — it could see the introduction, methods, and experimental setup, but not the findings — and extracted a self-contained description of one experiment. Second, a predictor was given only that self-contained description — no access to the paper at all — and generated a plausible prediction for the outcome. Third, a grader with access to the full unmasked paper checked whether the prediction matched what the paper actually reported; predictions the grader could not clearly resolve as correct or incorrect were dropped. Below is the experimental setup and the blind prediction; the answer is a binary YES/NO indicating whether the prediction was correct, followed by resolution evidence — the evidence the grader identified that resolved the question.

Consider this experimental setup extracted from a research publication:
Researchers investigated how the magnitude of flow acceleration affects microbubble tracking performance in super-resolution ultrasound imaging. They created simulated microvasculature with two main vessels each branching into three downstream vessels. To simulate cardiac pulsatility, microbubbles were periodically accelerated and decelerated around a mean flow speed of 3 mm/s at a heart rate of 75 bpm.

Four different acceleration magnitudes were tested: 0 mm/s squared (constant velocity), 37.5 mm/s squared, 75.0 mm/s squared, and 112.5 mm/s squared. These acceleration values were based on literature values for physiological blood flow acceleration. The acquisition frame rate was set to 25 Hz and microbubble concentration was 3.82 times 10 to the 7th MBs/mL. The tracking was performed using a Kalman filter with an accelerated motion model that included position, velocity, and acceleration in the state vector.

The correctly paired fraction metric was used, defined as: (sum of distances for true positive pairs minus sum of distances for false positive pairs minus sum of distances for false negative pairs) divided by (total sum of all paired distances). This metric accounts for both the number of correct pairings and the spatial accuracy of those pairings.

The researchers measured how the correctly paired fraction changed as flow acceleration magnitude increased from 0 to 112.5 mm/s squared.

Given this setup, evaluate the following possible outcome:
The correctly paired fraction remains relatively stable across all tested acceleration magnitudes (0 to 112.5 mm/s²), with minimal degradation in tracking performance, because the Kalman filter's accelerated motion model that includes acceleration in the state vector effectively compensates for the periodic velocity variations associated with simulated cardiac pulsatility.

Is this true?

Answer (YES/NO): NO